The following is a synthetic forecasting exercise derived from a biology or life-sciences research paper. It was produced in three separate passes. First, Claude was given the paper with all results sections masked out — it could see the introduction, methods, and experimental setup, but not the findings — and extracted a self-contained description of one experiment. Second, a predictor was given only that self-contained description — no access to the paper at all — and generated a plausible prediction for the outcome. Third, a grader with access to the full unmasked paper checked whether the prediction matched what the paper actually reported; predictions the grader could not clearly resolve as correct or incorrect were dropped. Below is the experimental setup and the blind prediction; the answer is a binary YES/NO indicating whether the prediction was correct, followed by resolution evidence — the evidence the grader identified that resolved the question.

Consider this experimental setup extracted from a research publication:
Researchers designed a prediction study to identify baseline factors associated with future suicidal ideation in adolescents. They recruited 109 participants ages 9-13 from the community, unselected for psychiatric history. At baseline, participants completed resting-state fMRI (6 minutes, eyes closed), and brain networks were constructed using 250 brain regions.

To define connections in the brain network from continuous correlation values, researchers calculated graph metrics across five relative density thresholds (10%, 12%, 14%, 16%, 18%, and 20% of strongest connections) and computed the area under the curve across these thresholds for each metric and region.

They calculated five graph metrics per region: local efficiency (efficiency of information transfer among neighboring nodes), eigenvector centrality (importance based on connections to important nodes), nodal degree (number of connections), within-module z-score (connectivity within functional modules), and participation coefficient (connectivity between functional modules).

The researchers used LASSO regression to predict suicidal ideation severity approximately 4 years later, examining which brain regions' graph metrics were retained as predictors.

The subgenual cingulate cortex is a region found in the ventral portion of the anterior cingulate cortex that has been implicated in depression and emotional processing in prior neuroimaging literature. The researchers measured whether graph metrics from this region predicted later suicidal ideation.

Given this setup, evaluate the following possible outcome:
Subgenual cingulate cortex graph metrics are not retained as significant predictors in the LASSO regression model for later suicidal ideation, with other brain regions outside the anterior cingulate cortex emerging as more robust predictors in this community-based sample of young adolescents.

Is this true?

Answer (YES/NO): NO